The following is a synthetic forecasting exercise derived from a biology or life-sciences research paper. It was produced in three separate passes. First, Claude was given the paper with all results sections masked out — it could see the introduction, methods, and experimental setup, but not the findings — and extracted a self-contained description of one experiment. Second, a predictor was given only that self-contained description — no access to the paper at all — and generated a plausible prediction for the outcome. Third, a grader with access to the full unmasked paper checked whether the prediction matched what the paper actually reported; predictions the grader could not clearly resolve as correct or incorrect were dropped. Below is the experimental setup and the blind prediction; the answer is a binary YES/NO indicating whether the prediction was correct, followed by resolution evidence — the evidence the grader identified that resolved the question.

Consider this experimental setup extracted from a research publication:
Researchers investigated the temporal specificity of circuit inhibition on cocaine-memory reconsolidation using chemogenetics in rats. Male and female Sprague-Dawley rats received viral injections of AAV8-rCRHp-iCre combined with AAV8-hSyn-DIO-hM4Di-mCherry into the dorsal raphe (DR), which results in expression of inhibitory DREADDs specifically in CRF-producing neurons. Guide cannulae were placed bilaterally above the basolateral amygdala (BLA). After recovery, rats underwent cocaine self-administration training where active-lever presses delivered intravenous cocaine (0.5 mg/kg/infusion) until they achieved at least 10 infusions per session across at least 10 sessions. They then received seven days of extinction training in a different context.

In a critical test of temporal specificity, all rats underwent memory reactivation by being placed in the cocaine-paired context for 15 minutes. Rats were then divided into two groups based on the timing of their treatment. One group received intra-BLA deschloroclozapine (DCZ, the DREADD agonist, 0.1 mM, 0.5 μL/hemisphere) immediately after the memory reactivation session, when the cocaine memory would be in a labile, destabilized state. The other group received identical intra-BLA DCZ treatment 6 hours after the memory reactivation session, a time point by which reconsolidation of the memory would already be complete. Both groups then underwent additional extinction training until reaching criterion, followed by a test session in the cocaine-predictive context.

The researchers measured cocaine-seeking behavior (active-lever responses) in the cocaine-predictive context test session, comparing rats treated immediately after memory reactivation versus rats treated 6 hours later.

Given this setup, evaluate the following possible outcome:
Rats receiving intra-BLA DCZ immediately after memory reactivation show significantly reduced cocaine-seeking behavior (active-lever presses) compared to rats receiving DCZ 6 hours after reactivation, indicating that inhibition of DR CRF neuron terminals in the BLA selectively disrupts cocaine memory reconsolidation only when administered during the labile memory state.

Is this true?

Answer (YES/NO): YES